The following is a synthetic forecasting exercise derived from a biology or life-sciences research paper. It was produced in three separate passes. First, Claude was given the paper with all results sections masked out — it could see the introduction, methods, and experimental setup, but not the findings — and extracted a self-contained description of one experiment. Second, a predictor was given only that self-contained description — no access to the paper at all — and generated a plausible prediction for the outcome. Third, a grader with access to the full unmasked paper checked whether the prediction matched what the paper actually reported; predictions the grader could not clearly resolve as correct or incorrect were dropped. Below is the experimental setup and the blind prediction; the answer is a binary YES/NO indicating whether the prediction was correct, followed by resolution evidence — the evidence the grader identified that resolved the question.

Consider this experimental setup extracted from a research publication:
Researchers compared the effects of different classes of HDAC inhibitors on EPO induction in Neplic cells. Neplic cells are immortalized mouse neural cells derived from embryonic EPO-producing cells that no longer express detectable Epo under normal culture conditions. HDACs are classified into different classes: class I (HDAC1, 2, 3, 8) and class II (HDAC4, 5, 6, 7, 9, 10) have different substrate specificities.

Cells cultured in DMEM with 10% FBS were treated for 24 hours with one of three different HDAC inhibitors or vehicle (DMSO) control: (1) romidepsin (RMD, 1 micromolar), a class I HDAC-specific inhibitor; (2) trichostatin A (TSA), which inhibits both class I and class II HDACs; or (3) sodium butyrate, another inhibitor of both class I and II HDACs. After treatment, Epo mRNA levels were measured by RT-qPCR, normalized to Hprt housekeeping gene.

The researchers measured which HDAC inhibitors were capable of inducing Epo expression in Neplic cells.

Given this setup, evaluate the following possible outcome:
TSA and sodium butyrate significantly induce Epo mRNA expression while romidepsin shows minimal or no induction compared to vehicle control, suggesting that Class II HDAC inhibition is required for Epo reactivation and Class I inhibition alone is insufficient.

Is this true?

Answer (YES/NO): NO